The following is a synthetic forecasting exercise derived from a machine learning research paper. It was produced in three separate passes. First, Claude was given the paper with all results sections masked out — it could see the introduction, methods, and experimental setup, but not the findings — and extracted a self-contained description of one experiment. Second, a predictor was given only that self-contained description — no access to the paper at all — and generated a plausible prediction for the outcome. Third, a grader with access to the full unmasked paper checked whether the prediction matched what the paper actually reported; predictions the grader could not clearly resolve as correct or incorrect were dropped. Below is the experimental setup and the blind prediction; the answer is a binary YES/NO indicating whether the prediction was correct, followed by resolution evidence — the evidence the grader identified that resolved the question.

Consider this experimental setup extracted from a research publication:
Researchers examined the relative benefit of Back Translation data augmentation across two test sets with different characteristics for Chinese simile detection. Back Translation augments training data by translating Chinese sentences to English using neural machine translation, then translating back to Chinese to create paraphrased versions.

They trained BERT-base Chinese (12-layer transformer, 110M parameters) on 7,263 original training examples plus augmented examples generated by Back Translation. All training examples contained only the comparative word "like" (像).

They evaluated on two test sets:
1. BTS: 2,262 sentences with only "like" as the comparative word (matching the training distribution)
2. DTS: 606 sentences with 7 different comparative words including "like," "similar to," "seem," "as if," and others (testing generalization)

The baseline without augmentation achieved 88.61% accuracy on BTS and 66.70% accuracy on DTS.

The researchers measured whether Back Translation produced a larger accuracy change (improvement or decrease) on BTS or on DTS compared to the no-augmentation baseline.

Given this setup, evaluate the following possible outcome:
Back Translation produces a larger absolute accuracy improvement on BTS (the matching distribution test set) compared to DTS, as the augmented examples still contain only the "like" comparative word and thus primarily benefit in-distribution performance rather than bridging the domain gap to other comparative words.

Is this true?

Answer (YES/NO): NO